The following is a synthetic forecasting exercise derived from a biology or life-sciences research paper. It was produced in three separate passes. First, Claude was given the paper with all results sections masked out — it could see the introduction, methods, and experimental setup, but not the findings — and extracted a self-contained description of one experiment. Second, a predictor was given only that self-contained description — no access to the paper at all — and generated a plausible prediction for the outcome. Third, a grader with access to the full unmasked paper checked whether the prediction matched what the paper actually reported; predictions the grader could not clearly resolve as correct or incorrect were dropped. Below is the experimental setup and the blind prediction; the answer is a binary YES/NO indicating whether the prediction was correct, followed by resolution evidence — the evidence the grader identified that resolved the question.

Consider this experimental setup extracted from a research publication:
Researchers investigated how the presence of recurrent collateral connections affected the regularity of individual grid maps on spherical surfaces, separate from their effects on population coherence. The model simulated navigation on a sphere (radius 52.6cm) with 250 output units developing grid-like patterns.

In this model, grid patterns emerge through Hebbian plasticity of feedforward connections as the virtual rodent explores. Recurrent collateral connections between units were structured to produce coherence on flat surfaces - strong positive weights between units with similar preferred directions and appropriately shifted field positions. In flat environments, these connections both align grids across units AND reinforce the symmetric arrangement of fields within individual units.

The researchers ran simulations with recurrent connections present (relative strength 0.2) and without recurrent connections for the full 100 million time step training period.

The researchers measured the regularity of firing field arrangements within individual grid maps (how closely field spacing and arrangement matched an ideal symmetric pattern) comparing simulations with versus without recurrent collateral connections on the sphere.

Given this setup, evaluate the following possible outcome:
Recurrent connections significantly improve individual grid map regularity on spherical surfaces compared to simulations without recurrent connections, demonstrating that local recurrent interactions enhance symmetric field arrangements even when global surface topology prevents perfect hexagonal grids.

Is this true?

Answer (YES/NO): NO